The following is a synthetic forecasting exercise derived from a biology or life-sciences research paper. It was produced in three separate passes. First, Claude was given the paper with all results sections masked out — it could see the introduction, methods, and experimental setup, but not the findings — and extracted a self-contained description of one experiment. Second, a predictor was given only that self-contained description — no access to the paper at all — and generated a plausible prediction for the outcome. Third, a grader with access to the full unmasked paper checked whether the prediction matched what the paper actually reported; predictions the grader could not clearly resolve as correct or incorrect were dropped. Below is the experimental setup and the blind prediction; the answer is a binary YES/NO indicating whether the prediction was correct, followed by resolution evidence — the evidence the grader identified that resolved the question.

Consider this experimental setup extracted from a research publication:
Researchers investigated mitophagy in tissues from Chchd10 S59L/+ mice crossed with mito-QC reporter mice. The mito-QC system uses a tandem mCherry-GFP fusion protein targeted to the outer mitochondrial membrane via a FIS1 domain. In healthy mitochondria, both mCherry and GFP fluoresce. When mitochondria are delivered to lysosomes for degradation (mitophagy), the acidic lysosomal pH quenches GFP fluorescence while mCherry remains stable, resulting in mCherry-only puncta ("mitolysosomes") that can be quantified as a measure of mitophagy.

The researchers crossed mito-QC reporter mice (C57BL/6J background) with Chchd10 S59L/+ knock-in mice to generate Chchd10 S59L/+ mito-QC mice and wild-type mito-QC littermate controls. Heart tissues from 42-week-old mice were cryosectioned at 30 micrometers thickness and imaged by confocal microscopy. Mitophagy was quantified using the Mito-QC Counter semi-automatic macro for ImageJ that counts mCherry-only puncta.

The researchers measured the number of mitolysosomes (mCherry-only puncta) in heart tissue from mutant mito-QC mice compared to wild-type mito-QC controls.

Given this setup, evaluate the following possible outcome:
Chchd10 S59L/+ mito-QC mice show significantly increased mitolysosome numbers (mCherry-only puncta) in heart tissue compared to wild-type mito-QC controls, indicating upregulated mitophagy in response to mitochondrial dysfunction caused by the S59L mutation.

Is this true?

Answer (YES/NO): YES